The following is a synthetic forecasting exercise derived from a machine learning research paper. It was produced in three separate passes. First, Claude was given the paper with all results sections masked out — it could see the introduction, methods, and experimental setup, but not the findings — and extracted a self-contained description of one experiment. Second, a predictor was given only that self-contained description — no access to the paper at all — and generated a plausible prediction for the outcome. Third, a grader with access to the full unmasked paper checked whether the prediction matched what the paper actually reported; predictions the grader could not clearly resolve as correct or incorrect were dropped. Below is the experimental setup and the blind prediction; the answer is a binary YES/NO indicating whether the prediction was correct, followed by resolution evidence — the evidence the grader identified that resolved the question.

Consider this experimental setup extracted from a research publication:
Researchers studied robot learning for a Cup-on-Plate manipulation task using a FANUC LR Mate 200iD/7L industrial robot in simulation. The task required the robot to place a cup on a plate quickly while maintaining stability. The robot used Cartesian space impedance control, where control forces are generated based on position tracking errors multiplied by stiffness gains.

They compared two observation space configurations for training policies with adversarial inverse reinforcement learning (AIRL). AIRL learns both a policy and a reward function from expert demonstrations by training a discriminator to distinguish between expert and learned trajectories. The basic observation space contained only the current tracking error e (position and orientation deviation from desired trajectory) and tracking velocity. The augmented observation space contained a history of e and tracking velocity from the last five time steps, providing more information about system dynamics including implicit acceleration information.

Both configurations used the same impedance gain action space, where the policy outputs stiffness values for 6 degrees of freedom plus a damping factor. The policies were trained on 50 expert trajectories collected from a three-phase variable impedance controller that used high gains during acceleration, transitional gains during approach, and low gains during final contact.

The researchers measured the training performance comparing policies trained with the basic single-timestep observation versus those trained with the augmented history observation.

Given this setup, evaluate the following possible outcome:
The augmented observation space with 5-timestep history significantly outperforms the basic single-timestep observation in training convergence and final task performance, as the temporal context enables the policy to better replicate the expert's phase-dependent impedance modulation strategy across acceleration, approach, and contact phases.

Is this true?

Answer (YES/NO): NO